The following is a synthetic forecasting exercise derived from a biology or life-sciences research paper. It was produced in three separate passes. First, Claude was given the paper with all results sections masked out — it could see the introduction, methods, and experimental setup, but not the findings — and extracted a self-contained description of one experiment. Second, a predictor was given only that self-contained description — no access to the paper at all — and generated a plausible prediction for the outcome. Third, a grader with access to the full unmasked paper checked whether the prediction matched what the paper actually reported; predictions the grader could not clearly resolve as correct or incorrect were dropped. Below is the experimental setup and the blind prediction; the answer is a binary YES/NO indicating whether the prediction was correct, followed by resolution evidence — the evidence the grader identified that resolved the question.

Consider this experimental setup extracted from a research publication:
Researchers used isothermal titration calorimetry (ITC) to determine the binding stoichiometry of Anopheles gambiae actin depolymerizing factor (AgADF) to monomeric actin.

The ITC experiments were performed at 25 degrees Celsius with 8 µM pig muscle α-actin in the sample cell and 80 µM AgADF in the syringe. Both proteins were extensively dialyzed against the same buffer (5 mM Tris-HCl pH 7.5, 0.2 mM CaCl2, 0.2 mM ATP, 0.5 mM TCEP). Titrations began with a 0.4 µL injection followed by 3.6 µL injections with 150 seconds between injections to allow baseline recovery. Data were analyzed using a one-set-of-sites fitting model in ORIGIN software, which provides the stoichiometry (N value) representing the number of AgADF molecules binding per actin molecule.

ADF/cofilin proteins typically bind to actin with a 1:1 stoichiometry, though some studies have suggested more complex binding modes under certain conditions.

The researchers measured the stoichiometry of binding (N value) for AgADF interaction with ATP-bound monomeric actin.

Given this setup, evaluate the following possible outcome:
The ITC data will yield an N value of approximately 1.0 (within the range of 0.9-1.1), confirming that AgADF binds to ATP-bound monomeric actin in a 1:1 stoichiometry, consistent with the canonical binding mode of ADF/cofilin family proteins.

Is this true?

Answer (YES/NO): YES